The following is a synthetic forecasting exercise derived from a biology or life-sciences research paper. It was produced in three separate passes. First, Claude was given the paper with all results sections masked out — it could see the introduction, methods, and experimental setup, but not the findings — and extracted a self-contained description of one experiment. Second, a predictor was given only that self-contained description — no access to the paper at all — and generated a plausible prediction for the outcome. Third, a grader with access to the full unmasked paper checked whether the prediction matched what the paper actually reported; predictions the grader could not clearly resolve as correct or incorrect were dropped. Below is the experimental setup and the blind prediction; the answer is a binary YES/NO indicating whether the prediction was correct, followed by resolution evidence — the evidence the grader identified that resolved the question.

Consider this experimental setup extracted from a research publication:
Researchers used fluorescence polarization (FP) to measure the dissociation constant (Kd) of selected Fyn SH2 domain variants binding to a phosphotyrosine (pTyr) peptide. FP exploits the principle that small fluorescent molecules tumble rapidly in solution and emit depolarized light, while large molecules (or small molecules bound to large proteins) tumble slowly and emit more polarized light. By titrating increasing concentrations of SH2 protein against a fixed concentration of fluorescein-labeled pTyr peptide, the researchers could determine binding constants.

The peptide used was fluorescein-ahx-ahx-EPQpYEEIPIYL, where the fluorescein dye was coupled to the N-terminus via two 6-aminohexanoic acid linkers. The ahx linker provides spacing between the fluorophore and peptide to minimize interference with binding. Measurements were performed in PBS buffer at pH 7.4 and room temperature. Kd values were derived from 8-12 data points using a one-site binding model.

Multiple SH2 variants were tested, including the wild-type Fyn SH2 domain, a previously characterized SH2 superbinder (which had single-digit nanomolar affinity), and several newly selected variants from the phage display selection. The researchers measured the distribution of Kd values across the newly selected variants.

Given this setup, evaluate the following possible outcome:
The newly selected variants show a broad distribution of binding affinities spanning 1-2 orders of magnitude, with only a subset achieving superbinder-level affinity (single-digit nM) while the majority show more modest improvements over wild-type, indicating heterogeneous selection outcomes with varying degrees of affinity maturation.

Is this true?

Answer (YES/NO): NO